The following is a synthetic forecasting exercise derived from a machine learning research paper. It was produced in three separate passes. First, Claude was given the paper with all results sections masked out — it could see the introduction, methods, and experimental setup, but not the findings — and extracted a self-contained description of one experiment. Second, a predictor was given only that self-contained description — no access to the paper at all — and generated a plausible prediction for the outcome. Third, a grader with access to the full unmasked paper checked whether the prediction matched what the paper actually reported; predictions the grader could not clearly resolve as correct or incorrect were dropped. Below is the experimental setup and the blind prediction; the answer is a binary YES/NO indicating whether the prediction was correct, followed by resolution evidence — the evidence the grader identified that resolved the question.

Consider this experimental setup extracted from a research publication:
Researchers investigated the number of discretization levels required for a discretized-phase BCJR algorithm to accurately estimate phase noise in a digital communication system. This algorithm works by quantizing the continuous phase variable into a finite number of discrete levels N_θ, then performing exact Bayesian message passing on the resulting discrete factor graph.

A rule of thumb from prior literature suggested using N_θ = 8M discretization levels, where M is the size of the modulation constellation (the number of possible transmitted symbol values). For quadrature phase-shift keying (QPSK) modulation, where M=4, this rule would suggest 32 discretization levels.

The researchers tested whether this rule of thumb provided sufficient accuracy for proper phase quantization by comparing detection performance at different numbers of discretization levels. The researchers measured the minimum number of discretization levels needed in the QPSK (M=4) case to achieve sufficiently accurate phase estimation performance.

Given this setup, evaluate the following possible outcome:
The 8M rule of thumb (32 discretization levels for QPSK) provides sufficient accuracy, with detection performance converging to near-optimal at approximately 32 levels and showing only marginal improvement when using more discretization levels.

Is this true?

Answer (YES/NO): NO